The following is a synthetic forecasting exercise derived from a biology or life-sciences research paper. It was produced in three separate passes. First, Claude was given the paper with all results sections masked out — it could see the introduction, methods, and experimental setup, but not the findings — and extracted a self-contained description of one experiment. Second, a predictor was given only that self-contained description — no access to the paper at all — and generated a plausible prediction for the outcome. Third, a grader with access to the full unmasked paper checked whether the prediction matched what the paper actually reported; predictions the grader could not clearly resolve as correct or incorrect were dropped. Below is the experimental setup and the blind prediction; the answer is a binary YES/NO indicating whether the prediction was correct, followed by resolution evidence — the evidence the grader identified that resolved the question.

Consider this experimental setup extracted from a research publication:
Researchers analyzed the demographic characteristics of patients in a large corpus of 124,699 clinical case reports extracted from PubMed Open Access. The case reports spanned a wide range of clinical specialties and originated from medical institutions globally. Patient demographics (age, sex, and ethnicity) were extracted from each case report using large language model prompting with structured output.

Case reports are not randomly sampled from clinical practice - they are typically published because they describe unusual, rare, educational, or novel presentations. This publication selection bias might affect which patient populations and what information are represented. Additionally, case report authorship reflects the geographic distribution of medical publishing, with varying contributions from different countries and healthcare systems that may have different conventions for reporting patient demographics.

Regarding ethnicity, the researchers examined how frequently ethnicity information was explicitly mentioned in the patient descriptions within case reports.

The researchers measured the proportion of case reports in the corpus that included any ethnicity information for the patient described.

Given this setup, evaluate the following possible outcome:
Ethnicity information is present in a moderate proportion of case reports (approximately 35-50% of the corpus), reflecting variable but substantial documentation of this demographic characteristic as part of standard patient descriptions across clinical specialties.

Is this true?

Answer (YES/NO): NO